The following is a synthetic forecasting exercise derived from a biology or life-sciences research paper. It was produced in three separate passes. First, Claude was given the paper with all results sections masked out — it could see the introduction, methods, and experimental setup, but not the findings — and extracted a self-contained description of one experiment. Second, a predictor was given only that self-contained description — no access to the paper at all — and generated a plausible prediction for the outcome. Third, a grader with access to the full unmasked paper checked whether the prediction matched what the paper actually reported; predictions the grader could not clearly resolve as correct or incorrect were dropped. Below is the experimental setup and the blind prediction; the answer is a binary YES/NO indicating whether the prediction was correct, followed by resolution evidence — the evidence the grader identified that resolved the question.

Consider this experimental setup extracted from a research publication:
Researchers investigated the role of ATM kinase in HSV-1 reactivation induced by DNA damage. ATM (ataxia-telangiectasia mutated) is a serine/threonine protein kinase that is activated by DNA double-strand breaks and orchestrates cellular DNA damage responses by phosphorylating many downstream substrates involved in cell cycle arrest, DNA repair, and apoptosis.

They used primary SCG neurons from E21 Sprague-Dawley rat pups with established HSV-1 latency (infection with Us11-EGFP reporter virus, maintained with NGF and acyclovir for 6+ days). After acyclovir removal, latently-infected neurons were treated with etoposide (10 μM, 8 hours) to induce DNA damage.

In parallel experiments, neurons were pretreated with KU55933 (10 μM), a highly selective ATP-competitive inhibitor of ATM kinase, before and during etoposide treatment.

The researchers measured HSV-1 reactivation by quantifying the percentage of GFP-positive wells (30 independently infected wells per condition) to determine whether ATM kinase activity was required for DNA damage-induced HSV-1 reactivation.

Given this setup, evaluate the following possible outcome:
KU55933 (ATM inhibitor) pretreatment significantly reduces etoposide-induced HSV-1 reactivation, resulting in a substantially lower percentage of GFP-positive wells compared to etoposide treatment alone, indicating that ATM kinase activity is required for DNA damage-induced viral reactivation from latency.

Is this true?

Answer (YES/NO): NO